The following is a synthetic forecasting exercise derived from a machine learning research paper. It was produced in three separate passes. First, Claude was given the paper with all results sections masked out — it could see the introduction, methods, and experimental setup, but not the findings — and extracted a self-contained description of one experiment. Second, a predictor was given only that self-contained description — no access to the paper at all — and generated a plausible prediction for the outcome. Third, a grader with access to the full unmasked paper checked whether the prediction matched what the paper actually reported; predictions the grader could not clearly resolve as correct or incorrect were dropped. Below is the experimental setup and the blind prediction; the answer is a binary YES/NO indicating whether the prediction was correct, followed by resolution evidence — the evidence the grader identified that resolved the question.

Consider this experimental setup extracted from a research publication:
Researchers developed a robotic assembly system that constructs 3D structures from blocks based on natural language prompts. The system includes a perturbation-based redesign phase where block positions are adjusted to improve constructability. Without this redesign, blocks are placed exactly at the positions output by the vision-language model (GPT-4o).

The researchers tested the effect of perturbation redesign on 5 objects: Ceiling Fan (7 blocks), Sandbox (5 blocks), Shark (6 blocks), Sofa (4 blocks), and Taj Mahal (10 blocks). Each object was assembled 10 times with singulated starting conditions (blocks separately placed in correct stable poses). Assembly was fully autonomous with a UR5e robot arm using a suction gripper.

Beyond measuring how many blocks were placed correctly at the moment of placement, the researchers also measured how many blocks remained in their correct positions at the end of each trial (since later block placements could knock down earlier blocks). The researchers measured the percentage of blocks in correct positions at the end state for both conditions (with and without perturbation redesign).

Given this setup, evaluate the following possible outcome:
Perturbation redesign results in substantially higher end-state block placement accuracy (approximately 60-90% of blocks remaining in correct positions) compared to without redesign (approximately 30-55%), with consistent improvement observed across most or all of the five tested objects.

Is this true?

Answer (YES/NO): NO